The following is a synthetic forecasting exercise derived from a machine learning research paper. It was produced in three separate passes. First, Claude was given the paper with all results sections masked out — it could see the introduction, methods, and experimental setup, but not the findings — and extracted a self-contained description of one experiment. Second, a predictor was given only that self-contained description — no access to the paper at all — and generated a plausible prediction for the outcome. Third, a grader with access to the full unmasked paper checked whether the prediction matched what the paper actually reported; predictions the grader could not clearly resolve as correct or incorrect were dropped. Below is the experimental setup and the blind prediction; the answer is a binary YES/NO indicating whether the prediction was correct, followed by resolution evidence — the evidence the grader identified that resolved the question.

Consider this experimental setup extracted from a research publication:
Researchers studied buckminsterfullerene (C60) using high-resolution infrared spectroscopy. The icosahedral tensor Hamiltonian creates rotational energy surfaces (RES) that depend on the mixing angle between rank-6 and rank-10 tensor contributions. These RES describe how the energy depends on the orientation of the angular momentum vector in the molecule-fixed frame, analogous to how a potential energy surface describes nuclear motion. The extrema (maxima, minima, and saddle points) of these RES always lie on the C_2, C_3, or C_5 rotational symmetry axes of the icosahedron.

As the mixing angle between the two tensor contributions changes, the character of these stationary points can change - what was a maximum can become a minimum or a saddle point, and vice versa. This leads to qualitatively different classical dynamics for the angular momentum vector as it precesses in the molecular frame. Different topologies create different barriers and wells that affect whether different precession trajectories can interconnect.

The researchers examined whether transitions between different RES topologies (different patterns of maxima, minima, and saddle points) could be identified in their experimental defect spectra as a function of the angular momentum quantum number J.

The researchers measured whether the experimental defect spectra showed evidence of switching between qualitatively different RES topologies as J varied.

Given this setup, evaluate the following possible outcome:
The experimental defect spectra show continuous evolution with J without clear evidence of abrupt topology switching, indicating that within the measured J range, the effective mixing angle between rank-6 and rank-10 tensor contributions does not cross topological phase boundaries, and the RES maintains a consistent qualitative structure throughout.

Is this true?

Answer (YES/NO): NO